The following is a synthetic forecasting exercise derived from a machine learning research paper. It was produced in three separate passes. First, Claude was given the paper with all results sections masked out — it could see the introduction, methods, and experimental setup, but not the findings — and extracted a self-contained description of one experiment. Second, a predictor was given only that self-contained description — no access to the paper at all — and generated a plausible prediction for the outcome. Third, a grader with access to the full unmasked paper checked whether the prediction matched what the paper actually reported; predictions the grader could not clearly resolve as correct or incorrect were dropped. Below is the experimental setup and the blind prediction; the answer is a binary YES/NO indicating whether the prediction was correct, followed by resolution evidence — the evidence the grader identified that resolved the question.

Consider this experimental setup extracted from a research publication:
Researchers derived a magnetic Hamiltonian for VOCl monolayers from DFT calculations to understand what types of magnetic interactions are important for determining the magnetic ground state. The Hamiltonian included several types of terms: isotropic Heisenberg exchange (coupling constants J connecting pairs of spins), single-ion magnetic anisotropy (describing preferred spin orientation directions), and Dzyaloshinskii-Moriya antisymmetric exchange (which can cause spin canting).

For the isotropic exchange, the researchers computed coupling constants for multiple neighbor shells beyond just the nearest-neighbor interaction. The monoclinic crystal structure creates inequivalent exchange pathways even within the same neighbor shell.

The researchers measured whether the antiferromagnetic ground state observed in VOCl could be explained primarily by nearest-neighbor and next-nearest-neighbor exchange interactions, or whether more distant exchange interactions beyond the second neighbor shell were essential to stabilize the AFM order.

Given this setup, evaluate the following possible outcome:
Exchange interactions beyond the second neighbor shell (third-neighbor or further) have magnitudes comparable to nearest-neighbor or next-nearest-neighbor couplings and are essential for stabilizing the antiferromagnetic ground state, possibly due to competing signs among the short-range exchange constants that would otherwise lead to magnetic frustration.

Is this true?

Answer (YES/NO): YES